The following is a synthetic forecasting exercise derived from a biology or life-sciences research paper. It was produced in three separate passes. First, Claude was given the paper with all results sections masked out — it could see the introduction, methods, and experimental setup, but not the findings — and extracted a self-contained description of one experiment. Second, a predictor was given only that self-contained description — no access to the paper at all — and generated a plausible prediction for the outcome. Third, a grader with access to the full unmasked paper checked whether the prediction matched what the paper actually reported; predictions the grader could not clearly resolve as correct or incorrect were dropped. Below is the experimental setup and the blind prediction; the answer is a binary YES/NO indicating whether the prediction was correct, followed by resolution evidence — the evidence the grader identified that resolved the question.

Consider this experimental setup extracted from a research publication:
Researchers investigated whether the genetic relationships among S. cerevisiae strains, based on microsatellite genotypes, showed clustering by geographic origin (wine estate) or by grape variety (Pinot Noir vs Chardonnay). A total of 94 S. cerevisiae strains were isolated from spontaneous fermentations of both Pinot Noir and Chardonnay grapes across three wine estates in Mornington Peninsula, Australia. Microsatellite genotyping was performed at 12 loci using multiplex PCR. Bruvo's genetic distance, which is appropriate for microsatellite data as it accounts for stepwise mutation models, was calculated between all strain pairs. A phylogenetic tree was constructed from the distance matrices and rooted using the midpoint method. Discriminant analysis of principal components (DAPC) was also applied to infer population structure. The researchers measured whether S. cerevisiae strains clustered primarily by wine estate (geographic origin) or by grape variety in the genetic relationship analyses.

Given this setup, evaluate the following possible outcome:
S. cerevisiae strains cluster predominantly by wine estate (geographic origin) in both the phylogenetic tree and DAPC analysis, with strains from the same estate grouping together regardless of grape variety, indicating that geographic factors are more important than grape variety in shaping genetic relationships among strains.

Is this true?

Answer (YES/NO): YES